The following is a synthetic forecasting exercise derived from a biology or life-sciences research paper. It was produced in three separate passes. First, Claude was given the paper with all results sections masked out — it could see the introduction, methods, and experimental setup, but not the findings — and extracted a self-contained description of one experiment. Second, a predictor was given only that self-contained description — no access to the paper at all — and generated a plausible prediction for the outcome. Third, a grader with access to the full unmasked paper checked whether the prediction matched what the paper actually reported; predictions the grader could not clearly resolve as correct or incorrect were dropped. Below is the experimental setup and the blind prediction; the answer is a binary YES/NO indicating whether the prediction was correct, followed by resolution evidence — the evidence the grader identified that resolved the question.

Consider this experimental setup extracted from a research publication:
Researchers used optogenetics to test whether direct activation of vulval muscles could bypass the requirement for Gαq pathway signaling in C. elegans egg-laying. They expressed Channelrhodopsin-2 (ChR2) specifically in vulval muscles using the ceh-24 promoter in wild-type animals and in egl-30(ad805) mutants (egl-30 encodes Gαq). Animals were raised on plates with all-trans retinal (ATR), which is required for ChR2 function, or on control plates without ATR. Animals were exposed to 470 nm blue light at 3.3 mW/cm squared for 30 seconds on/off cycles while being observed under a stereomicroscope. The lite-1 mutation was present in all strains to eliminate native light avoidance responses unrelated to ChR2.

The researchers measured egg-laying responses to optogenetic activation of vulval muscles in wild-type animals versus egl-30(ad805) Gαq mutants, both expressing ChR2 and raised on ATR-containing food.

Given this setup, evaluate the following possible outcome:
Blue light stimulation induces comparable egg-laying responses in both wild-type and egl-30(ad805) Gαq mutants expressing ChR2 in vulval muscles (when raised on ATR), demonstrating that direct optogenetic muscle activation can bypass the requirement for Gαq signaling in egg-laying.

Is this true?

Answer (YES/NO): YES